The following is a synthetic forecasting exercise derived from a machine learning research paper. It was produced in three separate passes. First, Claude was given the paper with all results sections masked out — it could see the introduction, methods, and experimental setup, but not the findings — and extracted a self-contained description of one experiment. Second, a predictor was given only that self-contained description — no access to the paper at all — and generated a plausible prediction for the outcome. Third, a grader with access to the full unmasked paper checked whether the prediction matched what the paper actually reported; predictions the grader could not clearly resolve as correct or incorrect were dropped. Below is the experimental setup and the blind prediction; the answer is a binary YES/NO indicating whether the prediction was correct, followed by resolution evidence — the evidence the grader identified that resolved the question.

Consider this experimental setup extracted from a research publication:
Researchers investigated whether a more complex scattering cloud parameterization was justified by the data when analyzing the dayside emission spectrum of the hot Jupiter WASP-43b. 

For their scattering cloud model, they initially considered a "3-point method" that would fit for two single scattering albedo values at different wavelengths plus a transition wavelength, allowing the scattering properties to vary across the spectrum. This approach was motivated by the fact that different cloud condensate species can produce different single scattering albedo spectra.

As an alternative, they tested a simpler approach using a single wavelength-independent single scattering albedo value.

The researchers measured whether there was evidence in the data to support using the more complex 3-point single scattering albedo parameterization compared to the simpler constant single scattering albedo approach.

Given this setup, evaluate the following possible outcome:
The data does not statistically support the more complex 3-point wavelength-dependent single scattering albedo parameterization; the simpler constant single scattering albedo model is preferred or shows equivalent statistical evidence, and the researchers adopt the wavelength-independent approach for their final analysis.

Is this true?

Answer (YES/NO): YES